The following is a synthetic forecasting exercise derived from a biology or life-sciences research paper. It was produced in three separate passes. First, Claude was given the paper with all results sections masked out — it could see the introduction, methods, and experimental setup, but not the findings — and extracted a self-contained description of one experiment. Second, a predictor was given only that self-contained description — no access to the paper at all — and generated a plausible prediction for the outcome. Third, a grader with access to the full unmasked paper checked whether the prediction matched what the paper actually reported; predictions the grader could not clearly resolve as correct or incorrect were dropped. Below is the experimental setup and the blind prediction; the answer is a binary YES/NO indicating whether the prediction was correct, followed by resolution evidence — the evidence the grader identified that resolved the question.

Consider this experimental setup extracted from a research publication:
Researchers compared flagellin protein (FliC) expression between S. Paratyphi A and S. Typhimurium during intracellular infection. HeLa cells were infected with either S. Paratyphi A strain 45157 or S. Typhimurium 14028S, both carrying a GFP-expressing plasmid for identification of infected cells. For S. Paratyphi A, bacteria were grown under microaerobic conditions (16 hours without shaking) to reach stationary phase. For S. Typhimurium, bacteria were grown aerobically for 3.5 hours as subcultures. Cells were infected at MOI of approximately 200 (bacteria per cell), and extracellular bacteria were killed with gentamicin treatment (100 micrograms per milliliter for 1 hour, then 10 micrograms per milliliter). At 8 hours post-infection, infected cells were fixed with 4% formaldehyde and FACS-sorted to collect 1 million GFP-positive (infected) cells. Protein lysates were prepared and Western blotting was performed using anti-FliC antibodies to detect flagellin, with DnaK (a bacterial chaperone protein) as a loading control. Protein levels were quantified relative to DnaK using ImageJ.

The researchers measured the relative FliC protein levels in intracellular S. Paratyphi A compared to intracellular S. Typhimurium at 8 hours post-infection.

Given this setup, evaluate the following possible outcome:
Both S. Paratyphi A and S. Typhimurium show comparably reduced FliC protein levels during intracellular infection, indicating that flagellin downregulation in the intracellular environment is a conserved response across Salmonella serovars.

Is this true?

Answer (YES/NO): NO